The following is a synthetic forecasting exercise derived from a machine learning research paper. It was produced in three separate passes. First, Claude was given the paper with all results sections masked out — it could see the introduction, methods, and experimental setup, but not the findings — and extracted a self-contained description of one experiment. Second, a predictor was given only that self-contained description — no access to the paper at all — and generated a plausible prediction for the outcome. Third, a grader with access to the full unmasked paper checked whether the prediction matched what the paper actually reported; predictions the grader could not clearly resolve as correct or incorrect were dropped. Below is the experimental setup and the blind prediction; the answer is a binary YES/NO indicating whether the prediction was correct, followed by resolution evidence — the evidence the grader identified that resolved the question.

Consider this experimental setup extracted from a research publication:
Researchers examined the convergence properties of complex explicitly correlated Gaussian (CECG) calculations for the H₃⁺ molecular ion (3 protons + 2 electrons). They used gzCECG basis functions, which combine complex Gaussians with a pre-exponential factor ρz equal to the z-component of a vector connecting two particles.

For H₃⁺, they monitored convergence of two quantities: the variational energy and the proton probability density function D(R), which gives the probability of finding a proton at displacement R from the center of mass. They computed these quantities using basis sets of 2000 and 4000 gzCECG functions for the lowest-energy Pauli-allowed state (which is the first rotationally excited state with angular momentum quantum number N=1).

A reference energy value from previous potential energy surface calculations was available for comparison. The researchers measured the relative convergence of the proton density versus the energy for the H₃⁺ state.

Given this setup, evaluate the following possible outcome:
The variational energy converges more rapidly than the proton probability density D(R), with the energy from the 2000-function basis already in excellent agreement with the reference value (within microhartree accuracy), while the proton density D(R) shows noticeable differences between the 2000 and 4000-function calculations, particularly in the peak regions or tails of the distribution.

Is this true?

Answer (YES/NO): NO